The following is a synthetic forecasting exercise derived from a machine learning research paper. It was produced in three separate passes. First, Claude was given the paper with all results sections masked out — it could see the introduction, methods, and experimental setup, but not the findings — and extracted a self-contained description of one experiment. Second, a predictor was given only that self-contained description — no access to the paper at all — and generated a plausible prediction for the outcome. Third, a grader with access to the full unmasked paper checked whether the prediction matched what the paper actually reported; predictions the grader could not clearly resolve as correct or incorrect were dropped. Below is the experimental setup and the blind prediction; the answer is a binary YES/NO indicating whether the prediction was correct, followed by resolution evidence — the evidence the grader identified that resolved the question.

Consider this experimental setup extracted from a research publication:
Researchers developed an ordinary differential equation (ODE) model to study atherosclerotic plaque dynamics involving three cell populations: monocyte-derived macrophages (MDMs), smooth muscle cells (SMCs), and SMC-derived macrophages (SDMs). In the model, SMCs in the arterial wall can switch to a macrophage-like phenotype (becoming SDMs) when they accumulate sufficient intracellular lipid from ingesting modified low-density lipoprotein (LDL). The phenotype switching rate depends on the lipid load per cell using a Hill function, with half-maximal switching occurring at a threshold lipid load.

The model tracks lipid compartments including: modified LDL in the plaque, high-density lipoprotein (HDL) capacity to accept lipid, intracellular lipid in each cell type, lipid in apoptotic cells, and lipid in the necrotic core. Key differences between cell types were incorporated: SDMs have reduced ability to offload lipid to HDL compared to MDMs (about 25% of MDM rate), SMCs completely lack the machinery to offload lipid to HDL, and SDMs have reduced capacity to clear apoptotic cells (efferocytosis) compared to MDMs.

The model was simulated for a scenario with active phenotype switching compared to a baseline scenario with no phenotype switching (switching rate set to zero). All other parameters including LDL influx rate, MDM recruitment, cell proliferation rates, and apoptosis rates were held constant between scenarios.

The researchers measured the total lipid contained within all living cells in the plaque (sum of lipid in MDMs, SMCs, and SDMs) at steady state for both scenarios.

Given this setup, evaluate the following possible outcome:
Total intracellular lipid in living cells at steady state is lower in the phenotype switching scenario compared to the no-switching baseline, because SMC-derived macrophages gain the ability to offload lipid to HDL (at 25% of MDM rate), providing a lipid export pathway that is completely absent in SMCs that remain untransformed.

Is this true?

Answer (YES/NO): NO